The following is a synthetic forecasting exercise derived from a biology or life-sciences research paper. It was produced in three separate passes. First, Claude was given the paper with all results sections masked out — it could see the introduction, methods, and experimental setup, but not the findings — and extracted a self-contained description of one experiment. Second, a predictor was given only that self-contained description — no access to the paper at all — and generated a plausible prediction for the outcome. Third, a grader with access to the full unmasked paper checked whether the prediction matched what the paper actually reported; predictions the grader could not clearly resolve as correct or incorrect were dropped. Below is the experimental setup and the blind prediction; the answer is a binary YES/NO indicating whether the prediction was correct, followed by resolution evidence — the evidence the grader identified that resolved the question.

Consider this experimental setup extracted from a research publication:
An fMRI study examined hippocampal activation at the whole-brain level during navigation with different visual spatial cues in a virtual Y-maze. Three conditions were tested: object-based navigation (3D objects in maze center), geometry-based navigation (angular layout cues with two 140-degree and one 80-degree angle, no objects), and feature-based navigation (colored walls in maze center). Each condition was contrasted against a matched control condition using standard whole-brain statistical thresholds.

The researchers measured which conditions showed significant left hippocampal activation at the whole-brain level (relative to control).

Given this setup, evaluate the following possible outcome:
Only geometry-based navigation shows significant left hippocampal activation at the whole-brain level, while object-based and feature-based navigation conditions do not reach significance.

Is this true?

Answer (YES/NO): NO